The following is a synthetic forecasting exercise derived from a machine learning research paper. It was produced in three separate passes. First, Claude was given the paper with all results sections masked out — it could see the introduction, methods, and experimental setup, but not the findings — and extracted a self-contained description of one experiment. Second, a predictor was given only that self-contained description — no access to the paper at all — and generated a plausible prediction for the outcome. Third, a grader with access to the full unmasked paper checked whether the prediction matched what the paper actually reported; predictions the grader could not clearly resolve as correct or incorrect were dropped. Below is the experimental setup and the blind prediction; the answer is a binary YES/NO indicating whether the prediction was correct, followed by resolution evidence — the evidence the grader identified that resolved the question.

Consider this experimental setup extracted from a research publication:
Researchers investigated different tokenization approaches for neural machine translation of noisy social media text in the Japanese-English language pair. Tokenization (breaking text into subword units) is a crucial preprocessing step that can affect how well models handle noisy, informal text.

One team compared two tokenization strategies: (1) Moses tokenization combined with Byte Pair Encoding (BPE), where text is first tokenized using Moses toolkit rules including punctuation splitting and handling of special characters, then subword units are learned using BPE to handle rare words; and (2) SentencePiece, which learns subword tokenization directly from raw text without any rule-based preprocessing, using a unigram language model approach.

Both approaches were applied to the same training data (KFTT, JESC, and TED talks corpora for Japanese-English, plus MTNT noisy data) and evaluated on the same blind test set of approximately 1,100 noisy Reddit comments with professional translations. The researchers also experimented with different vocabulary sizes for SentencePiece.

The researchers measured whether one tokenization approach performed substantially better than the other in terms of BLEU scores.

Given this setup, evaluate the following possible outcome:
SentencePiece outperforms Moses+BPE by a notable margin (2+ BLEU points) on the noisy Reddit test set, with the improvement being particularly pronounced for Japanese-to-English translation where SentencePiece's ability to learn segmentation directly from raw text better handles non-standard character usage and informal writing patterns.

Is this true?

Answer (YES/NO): NO